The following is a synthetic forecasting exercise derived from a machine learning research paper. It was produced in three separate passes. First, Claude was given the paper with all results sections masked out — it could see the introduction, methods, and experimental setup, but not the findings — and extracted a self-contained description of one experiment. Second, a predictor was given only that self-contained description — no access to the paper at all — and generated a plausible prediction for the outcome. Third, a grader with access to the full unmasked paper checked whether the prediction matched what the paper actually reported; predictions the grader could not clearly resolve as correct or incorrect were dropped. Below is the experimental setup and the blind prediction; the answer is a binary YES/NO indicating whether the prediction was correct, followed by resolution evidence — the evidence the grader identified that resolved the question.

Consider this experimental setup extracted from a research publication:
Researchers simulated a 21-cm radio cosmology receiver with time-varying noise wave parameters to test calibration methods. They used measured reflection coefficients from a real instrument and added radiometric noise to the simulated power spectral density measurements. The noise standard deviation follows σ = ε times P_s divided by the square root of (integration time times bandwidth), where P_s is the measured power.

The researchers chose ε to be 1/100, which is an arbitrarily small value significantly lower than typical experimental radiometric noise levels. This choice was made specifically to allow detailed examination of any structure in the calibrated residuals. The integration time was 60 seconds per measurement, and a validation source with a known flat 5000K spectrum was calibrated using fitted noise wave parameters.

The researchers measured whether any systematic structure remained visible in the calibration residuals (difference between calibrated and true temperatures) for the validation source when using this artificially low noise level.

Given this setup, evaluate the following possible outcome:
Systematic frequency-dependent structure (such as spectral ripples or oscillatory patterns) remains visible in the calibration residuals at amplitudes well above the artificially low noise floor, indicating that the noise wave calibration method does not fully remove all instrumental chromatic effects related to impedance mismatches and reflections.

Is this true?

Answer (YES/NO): NO